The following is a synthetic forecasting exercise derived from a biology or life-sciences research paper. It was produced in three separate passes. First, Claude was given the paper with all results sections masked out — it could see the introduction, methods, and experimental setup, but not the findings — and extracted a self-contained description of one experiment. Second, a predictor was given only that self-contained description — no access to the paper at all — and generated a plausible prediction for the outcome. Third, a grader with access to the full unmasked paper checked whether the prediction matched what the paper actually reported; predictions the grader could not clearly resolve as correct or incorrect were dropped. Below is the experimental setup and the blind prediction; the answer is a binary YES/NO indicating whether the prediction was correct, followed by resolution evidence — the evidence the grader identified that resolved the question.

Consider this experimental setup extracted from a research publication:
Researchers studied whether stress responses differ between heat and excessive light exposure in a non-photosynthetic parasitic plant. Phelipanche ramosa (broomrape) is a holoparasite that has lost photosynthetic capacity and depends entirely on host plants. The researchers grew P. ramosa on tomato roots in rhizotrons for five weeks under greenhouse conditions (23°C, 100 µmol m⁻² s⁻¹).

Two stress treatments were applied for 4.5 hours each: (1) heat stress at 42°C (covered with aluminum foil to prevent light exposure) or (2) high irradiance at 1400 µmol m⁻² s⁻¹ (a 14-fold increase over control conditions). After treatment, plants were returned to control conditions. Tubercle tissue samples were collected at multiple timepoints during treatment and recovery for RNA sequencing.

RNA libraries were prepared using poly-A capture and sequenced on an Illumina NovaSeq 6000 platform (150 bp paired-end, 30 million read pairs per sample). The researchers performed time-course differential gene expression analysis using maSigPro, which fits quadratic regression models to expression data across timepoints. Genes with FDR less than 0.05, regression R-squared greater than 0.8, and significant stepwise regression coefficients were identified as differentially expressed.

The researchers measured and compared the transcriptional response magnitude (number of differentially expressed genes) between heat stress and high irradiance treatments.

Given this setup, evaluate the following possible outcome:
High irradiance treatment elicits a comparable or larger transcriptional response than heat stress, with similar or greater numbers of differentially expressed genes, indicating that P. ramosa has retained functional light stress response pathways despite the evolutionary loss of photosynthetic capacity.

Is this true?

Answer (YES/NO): NO